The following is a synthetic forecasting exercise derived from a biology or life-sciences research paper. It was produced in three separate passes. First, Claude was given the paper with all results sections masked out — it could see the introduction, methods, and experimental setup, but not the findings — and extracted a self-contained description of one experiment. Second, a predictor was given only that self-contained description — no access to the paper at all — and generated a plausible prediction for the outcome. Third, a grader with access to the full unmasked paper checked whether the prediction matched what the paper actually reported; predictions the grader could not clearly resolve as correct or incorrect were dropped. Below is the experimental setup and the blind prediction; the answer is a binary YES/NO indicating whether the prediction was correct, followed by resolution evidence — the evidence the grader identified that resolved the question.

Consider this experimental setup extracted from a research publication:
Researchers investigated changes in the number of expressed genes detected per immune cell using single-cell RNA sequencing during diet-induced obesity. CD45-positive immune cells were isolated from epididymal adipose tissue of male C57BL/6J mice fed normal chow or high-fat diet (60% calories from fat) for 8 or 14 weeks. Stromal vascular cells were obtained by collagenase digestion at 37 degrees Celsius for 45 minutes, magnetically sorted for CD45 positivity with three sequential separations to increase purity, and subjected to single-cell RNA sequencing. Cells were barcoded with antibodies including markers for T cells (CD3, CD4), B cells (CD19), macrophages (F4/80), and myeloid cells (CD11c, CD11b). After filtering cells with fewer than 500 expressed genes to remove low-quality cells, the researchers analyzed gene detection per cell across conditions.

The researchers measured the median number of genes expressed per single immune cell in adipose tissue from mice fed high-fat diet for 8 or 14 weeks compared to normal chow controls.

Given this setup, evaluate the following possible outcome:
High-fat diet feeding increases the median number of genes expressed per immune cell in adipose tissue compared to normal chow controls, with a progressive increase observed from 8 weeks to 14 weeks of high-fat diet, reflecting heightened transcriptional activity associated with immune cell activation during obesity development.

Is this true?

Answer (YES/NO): NO